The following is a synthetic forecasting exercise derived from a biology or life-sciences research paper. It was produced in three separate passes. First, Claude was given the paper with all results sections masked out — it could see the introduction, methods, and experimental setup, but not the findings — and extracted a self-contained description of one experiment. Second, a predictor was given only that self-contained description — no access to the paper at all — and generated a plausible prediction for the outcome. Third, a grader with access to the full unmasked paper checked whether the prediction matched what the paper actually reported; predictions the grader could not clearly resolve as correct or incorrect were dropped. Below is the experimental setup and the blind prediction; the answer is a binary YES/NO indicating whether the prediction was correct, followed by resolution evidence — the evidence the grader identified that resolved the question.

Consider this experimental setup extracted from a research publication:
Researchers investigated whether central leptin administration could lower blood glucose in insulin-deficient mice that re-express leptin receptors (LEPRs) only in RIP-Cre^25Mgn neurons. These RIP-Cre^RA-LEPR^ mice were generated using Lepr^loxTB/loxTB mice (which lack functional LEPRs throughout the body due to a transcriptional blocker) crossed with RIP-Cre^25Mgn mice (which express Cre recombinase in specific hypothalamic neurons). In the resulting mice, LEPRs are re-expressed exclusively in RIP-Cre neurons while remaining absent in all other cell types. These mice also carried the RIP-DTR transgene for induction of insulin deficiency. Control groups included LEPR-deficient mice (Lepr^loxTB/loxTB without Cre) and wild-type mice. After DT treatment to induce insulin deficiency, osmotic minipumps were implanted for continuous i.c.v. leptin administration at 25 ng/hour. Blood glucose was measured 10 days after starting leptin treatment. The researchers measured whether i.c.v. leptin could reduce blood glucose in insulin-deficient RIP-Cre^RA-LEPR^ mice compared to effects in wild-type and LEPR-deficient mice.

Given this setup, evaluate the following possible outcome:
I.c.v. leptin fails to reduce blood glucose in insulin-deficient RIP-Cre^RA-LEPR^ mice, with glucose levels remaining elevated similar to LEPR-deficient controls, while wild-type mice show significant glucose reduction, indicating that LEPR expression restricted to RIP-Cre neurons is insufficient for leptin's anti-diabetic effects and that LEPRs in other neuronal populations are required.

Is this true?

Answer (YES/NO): YES